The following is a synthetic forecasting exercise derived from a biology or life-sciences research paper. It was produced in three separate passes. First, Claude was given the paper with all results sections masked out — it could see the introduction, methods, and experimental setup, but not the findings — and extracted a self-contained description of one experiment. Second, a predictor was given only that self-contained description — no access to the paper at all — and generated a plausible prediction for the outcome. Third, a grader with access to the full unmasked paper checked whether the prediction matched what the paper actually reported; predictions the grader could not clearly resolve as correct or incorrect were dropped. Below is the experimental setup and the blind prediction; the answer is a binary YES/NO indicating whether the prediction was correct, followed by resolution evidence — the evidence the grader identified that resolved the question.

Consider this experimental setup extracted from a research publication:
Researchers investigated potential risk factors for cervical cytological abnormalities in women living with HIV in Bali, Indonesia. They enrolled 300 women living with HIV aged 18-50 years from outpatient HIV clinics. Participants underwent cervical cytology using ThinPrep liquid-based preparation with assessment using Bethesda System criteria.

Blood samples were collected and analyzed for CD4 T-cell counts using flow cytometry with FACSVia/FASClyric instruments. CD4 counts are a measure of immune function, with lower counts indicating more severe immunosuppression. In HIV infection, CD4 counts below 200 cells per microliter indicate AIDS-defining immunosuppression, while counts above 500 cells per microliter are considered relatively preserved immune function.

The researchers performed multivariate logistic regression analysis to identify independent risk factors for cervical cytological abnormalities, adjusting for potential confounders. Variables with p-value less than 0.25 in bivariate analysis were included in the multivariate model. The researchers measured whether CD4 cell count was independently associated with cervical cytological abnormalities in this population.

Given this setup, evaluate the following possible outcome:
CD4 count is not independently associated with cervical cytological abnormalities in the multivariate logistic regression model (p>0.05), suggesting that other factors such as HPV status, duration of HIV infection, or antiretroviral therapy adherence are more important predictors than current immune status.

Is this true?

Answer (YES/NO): YES